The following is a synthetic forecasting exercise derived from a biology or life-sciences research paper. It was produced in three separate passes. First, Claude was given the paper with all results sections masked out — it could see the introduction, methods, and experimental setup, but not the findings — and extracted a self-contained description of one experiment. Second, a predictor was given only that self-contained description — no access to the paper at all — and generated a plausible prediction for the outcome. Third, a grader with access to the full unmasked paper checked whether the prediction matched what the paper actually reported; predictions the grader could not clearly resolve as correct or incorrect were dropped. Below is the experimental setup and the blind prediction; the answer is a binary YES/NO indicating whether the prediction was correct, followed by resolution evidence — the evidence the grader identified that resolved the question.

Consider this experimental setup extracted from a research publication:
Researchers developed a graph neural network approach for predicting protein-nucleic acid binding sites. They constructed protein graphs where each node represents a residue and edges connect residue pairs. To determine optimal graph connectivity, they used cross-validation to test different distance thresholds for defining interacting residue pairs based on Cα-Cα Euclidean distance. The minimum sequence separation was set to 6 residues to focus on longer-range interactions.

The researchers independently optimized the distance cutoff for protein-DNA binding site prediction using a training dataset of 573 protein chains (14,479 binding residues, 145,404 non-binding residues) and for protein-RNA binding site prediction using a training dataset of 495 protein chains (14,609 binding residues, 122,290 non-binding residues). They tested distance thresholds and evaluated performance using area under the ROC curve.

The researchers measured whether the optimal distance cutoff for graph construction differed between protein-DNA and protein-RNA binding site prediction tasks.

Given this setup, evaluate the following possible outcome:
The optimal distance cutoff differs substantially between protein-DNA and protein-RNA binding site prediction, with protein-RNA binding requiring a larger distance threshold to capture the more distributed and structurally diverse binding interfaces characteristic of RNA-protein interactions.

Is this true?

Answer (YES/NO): NO